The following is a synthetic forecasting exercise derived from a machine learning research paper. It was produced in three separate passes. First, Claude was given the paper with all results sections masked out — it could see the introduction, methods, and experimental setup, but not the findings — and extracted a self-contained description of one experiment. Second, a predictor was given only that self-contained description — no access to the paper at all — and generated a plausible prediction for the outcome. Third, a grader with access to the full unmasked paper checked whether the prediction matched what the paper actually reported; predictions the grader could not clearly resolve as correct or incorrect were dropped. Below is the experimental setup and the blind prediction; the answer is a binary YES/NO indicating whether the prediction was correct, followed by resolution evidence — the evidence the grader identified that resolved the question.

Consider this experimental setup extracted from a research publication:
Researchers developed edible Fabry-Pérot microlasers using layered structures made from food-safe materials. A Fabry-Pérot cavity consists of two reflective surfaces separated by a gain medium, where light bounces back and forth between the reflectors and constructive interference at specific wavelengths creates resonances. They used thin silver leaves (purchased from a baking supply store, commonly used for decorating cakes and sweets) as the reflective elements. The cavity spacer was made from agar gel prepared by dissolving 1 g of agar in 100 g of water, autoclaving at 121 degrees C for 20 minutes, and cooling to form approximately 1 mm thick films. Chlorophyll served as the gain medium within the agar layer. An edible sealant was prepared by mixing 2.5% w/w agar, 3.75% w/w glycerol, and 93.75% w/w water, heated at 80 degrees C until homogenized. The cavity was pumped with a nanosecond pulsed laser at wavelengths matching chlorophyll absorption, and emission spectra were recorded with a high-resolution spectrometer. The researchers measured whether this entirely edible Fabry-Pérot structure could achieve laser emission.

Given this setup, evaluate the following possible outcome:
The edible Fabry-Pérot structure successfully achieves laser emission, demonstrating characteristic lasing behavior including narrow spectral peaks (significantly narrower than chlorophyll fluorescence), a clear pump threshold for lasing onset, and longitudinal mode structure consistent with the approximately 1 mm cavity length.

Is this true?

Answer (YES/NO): NO